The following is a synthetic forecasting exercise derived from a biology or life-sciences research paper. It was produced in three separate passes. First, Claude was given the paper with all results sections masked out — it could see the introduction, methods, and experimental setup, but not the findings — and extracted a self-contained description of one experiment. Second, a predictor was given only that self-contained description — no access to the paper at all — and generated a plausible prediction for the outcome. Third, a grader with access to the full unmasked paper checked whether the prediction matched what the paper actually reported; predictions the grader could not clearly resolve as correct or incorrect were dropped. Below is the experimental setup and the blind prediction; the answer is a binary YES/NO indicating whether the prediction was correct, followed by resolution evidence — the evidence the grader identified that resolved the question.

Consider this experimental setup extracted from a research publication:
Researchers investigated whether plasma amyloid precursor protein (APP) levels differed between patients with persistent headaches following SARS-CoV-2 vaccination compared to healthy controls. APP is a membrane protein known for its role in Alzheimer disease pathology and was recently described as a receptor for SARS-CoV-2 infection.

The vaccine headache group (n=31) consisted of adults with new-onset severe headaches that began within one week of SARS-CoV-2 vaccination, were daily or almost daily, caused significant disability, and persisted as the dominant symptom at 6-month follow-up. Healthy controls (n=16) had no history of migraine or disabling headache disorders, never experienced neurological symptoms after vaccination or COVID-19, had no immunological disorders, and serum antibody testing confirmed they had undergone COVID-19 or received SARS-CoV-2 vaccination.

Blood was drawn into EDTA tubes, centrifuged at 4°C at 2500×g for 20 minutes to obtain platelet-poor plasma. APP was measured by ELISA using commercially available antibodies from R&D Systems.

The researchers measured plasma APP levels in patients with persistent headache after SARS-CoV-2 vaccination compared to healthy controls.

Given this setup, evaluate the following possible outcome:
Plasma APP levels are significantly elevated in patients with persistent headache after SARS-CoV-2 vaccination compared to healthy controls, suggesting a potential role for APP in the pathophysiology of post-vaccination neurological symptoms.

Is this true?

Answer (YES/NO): NO